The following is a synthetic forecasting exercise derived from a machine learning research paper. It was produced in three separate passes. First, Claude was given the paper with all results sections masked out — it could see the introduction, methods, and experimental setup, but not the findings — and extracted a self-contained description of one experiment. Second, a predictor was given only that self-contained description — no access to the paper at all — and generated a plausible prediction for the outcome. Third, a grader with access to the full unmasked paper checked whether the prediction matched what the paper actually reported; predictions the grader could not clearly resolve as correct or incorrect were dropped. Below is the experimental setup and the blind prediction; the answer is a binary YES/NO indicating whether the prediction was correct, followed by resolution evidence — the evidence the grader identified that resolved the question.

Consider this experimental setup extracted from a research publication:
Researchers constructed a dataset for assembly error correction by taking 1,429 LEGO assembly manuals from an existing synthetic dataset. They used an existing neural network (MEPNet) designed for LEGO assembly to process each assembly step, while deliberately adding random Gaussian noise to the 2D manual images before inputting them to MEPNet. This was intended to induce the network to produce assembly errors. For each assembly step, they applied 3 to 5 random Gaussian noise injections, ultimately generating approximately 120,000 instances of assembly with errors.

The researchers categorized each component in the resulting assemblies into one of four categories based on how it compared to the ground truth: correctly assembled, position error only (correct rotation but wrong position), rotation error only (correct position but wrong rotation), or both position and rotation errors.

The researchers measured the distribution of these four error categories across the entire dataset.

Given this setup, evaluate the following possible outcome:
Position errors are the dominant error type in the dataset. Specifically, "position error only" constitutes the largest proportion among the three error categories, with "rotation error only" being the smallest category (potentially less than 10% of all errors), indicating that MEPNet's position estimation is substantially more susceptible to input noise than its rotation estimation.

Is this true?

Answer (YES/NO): YES